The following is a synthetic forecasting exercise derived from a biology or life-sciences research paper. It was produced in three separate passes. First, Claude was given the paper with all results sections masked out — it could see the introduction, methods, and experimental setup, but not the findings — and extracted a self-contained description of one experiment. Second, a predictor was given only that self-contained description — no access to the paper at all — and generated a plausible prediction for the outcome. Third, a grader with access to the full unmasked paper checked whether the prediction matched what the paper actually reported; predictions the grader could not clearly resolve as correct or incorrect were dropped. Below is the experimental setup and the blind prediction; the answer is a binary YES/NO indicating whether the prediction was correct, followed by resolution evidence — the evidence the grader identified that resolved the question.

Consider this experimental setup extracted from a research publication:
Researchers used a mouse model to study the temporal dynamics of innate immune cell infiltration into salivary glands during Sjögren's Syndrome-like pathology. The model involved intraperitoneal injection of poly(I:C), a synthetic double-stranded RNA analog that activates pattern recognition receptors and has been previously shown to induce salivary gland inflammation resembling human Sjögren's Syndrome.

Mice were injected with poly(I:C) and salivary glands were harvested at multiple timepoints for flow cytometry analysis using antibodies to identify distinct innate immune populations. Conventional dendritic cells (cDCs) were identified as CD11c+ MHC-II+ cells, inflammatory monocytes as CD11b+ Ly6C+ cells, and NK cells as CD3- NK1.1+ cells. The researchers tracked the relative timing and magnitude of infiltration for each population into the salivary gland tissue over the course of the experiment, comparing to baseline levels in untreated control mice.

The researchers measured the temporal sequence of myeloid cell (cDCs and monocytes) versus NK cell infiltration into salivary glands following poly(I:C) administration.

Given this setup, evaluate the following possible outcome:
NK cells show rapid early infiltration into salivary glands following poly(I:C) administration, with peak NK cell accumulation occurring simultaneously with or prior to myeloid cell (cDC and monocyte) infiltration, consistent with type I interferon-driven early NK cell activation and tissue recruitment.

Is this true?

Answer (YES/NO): NO